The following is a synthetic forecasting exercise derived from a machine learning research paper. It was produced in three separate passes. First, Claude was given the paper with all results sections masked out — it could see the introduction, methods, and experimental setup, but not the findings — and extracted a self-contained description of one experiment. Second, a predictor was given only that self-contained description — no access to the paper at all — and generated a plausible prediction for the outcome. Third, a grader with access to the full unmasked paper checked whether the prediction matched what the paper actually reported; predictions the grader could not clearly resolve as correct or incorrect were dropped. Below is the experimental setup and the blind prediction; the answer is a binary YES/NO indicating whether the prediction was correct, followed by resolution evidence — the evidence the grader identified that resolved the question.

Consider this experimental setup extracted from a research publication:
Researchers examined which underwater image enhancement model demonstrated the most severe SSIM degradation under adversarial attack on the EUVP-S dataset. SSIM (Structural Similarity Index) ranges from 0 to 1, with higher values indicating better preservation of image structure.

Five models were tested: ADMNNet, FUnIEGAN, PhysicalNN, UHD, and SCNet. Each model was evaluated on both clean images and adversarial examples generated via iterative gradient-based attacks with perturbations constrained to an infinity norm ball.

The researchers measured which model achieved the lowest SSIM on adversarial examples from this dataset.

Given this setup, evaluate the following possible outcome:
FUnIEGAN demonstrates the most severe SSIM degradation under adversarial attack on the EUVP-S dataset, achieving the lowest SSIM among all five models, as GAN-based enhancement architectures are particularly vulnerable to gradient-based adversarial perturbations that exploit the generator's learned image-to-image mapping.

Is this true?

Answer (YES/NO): YES